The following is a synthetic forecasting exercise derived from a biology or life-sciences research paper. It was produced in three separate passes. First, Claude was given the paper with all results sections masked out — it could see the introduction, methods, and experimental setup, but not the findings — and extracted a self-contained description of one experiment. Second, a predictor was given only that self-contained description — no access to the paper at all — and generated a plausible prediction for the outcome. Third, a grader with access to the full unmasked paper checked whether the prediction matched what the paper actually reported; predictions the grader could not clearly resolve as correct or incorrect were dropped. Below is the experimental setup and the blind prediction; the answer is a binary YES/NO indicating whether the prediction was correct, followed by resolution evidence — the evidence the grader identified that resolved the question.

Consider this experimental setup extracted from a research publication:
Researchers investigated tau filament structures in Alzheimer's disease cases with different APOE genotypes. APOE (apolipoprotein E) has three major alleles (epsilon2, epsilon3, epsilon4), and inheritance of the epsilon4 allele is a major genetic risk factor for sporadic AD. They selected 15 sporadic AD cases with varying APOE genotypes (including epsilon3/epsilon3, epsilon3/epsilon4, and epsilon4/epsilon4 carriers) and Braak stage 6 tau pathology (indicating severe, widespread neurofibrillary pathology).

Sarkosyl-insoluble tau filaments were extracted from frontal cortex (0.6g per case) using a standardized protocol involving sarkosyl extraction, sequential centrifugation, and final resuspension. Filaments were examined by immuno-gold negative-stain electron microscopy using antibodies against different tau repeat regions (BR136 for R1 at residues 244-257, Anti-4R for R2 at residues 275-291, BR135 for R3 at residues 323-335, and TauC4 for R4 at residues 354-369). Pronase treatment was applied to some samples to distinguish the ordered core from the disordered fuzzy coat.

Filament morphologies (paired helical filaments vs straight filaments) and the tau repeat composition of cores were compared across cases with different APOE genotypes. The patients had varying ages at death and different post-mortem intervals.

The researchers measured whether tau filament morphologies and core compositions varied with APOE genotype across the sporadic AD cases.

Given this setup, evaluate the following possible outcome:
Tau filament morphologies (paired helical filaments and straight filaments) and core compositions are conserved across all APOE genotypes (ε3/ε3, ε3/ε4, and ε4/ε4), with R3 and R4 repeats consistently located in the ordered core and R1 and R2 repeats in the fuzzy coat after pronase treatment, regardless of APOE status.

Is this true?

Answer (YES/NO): YES